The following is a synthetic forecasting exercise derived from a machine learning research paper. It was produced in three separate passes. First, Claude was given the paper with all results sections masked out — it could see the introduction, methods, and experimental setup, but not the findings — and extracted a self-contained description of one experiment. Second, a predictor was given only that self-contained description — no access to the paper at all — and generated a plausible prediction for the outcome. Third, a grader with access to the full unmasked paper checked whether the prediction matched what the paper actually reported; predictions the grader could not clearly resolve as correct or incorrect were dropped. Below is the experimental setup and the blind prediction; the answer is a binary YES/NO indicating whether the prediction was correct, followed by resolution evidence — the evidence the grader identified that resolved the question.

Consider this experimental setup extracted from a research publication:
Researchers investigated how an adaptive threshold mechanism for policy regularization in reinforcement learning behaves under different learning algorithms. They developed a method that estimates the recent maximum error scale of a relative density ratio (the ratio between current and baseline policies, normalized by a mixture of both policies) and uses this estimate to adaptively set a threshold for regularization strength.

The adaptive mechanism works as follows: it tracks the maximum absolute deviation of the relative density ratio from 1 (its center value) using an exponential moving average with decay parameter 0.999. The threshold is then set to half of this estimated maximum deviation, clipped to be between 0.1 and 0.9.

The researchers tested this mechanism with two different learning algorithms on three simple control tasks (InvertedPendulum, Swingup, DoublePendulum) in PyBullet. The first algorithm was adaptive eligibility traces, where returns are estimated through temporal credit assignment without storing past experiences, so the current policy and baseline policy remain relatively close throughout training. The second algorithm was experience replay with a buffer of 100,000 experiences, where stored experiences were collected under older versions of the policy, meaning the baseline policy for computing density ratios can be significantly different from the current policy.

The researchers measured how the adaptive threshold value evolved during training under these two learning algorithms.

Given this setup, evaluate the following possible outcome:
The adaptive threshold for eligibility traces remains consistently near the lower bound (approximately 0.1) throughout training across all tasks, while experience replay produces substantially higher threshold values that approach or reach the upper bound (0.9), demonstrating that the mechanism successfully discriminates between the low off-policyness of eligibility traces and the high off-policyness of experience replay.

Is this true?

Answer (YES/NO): NO